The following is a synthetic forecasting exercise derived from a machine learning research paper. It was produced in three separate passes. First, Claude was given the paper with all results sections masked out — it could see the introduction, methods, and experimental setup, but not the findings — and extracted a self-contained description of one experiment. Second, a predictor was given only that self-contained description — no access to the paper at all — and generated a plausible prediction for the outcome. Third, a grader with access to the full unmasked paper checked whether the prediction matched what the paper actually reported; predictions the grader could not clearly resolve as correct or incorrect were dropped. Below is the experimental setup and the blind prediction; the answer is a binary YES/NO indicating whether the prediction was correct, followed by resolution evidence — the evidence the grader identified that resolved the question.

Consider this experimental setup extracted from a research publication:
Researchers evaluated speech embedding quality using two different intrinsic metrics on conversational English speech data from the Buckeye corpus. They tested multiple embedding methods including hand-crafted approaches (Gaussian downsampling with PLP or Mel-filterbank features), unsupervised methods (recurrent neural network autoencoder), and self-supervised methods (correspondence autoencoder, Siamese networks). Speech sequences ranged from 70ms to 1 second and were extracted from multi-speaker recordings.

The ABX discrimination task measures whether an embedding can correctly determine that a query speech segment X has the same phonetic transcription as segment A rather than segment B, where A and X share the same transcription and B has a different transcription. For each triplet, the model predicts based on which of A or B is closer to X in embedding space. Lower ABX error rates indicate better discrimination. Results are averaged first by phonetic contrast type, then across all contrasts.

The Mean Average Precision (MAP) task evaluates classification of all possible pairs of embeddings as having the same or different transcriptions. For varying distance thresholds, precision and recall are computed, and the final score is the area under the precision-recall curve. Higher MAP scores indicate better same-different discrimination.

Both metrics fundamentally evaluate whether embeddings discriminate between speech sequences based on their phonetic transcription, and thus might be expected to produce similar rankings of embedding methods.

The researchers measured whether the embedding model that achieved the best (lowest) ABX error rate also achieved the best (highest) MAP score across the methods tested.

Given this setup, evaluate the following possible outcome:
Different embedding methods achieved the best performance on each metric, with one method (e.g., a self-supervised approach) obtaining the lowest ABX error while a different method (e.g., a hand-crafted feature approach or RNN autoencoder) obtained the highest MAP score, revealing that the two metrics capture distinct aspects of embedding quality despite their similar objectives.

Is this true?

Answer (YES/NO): YES